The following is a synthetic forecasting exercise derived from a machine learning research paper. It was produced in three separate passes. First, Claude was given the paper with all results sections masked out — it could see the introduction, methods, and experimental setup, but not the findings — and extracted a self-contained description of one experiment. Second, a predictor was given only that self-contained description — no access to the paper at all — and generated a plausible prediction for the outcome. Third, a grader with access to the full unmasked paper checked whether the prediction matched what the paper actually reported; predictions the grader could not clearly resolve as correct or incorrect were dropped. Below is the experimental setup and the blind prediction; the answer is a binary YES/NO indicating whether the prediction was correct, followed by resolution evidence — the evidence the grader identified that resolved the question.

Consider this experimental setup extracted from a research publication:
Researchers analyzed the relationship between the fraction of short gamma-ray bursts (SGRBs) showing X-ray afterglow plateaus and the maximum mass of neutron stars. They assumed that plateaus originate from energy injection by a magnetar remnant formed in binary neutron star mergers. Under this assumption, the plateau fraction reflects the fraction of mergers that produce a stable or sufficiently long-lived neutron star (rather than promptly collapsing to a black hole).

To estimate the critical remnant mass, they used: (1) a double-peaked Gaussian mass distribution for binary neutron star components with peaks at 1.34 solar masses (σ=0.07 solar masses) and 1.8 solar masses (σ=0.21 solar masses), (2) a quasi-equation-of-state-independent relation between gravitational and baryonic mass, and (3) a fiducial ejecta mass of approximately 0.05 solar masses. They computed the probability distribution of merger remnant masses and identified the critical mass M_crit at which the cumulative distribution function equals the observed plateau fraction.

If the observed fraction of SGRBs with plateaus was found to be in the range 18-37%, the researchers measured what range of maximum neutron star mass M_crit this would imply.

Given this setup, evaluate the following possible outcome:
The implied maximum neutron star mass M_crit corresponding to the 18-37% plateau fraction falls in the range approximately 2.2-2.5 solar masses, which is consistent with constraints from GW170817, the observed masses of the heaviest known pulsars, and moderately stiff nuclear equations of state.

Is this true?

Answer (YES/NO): NO